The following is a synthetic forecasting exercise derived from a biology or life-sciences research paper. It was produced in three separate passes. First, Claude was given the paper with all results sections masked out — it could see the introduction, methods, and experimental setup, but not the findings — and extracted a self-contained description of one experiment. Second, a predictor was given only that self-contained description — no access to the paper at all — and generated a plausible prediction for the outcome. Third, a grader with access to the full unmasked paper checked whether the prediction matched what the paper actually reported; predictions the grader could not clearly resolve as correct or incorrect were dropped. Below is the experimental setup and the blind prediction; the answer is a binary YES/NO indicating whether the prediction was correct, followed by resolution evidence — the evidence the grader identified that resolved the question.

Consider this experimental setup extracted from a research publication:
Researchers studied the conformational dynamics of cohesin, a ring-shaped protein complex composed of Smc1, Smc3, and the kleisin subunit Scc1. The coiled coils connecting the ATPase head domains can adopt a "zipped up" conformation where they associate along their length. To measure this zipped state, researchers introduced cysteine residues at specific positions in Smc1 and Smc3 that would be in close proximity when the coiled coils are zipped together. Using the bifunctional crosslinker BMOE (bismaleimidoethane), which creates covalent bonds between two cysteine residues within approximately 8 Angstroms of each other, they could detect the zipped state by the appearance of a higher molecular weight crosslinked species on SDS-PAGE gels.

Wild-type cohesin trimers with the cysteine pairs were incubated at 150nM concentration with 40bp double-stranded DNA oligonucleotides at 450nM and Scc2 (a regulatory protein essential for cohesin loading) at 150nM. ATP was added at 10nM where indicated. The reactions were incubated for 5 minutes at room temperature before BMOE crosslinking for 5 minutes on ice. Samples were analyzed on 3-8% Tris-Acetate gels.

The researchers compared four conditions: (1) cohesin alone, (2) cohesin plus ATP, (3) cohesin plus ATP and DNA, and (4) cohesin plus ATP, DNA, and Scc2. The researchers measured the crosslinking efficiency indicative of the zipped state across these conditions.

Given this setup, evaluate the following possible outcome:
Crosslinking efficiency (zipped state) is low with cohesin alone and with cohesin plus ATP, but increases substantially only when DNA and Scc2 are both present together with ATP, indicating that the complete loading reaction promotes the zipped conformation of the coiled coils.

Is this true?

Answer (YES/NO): NO